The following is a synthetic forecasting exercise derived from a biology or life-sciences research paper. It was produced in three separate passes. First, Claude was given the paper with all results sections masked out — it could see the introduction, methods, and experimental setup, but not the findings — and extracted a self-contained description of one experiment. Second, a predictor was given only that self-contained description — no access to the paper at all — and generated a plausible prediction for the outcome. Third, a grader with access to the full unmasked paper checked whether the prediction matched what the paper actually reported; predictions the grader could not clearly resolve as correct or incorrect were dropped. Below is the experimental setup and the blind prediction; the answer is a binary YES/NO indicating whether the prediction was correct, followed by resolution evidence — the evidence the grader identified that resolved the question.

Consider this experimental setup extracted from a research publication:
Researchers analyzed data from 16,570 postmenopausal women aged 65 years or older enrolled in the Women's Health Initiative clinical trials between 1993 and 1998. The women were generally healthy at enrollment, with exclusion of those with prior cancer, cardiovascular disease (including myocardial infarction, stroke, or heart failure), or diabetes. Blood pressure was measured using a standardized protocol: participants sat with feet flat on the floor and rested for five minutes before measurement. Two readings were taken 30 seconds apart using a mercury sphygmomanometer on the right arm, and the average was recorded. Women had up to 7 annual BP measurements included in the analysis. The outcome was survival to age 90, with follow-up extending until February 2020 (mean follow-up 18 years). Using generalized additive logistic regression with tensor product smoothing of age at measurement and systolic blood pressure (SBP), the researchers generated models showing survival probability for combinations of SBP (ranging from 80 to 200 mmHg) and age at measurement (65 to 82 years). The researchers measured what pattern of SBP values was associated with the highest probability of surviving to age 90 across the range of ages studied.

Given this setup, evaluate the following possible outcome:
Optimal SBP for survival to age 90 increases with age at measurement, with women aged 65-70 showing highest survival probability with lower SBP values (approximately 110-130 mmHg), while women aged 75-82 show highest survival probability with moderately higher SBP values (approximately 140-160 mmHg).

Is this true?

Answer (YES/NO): NO